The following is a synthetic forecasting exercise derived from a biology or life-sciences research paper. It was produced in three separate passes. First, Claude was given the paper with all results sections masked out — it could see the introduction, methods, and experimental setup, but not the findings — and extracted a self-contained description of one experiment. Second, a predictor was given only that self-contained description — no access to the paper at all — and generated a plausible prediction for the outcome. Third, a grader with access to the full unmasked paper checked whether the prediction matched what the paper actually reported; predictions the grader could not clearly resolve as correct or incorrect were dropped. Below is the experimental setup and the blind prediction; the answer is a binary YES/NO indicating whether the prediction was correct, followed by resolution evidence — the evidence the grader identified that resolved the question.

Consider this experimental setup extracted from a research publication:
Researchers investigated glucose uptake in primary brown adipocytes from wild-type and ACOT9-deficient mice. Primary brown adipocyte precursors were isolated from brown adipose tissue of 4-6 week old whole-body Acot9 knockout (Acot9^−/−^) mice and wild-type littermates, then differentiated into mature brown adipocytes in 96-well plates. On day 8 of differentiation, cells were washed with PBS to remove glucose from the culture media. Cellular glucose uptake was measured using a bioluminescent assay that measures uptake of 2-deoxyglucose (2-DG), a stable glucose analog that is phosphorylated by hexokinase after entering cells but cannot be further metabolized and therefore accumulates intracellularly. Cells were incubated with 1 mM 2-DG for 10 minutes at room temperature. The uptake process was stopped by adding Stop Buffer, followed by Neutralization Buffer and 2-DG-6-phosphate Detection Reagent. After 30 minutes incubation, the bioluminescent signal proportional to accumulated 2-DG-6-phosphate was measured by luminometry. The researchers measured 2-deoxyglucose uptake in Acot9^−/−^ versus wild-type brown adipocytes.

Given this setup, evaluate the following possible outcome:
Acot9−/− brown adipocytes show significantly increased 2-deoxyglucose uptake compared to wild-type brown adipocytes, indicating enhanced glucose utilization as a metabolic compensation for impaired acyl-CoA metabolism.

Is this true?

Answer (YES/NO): YES